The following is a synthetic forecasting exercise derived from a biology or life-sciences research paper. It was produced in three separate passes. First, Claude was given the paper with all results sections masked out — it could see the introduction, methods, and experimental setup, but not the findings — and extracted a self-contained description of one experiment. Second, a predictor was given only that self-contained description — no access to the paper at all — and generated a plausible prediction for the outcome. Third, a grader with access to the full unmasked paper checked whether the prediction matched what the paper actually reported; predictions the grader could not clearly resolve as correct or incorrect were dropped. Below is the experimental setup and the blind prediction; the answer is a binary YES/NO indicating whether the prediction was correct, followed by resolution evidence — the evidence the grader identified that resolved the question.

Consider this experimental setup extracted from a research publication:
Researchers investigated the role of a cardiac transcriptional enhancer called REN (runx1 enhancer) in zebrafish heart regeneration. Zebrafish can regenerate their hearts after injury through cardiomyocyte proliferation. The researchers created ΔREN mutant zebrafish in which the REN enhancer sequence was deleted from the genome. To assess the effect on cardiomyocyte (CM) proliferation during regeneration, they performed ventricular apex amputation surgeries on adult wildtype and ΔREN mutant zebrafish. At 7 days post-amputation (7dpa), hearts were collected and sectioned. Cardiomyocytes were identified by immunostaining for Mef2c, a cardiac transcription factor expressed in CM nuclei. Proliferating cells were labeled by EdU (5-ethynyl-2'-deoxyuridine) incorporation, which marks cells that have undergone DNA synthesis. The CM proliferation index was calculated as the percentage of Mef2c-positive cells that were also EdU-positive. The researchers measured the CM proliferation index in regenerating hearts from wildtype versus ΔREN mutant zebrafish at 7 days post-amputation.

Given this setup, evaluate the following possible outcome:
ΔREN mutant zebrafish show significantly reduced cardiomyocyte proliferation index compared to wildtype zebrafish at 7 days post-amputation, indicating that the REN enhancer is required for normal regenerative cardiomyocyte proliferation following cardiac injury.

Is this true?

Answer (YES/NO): NO